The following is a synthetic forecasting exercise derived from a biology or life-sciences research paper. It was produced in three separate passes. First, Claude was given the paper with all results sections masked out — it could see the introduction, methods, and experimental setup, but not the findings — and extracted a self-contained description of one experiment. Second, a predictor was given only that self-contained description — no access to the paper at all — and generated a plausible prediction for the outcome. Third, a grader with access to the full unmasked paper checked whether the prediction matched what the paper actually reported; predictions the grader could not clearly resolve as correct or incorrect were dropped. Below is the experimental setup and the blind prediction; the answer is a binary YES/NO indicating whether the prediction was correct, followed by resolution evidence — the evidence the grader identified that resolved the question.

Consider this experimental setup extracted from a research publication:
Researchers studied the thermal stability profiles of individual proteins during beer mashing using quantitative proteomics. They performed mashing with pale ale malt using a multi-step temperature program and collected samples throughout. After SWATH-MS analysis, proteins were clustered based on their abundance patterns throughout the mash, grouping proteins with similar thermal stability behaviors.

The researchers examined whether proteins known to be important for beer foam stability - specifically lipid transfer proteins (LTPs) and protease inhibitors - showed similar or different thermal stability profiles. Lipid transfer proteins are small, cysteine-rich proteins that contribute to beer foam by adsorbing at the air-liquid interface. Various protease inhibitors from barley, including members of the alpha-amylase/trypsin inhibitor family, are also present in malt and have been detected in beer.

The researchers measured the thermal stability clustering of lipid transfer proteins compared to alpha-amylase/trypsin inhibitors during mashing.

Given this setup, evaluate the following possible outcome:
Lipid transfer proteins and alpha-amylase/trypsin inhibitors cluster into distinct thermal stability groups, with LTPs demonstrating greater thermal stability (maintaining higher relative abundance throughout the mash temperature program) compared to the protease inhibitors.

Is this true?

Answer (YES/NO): YES